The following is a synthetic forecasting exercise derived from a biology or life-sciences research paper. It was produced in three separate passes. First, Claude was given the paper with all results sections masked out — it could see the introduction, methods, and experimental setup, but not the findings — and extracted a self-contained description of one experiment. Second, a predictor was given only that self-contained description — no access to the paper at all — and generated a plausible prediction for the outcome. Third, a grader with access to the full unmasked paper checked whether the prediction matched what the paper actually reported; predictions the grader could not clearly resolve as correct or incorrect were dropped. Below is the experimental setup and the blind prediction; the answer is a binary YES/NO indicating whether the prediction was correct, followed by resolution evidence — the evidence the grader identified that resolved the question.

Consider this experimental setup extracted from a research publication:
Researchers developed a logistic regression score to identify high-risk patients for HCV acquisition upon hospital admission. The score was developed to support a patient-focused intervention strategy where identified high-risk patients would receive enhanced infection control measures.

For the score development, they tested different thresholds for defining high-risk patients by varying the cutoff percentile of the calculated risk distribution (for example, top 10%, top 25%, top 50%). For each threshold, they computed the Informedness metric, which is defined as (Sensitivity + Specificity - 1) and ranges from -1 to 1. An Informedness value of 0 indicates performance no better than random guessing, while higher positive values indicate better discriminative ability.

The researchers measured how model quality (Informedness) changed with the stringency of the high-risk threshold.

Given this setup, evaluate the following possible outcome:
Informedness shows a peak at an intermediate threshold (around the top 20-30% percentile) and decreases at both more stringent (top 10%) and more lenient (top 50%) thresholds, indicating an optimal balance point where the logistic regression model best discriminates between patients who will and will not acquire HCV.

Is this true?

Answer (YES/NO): NO